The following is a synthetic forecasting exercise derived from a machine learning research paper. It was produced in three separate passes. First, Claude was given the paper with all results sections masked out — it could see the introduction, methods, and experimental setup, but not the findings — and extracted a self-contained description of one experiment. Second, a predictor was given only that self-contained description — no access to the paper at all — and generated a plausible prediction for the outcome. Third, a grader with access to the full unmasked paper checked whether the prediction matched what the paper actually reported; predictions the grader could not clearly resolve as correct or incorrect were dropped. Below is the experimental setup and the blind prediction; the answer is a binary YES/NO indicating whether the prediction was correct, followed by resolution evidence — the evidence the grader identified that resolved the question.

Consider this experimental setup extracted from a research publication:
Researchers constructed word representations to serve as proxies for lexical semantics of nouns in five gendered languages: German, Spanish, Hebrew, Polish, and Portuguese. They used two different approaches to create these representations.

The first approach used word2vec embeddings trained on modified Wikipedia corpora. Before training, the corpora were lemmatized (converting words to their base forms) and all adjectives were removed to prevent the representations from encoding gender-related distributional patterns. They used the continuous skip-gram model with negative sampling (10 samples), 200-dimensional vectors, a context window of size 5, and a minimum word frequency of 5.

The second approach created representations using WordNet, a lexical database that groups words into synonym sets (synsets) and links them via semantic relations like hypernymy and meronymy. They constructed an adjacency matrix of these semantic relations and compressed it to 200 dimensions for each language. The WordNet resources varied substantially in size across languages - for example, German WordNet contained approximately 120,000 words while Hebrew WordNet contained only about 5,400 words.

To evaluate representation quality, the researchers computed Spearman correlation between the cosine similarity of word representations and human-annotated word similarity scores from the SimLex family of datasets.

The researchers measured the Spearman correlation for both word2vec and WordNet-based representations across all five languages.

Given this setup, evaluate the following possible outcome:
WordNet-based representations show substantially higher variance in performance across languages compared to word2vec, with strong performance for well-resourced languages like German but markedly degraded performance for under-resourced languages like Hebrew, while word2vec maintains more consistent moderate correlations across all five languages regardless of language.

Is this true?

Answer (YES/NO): YES